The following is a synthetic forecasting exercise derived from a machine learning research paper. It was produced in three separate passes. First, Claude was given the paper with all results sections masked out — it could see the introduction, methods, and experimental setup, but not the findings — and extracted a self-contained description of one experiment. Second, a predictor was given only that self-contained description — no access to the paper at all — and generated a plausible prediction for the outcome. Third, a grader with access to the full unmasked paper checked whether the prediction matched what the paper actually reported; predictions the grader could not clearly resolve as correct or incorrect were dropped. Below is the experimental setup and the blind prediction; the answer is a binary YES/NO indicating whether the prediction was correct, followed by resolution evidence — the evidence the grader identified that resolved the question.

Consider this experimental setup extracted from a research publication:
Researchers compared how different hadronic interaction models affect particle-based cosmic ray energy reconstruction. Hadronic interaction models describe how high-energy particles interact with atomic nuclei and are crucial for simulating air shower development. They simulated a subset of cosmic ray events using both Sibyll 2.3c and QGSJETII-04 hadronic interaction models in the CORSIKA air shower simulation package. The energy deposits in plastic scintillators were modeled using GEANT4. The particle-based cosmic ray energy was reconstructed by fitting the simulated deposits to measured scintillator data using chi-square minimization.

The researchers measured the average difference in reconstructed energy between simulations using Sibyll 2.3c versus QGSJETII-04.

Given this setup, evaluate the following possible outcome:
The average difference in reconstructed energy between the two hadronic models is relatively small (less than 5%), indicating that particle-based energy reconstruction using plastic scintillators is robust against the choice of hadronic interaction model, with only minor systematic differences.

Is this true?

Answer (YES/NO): NO